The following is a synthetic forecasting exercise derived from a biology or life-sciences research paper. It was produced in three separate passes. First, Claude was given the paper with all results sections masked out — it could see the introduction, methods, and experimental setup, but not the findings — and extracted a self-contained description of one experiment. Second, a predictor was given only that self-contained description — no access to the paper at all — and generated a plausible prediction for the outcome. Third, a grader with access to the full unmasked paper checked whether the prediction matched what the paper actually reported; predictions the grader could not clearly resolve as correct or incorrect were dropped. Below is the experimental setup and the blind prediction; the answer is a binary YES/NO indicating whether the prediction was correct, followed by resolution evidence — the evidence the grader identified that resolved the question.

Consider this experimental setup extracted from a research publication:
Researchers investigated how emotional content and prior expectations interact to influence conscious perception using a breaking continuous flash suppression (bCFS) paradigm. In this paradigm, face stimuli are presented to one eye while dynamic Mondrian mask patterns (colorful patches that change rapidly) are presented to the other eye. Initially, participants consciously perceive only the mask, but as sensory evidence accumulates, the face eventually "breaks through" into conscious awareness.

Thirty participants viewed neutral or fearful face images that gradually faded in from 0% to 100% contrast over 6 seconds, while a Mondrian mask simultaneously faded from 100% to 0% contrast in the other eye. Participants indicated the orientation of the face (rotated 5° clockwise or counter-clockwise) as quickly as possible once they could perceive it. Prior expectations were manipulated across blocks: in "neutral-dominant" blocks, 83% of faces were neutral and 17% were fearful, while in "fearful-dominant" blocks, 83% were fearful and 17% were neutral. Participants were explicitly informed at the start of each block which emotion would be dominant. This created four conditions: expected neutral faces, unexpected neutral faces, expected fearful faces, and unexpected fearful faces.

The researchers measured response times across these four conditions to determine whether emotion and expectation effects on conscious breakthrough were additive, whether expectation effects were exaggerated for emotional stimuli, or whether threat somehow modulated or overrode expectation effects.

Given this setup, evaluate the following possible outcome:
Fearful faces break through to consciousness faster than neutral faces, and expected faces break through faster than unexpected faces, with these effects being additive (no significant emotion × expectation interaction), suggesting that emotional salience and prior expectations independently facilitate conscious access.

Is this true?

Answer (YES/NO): NO